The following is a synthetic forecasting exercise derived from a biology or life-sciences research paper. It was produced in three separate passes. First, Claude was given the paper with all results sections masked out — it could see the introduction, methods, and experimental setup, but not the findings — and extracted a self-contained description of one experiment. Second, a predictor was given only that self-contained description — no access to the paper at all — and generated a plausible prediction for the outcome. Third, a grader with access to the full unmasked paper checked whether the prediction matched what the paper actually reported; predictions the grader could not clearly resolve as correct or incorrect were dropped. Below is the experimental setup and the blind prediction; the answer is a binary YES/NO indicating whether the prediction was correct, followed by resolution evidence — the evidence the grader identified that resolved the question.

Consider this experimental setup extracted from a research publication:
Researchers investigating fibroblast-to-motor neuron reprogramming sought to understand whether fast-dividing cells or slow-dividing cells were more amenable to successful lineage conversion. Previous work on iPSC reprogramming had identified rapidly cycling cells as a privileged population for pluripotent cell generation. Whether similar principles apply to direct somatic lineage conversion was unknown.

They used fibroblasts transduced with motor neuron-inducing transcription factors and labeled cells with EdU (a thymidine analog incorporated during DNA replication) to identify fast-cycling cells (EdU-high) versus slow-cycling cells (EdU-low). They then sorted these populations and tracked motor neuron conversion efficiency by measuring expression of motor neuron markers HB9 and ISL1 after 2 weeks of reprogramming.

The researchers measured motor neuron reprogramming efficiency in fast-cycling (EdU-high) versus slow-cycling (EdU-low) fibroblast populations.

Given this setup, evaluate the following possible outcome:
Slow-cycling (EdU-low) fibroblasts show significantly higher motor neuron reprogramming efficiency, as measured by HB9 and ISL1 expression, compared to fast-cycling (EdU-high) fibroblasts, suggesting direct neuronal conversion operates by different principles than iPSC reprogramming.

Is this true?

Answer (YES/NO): NO